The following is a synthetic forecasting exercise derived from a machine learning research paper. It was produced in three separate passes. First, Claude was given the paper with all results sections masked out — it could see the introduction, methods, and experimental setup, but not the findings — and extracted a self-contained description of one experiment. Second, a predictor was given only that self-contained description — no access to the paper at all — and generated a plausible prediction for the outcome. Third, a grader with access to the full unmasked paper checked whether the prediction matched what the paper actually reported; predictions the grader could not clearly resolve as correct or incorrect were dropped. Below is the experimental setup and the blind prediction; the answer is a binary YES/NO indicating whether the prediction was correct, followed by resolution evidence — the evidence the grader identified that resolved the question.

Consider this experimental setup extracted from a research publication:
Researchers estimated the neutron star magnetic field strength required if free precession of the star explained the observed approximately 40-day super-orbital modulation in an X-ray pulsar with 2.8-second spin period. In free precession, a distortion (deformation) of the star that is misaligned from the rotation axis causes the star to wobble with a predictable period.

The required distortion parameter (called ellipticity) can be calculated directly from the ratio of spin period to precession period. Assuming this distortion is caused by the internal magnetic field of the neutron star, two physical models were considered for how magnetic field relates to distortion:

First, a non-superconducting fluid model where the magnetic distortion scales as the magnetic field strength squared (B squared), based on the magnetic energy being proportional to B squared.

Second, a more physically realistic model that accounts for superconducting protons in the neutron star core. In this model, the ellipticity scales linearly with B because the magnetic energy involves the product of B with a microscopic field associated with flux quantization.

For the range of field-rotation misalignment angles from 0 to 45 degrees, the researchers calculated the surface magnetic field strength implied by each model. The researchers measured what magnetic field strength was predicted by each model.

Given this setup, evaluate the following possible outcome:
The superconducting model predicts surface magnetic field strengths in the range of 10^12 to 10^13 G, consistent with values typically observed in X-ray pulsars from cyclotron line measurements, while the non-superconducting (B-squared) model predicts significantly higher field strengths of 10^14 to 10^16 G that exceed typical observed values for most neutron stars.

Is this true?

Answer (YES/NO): NO